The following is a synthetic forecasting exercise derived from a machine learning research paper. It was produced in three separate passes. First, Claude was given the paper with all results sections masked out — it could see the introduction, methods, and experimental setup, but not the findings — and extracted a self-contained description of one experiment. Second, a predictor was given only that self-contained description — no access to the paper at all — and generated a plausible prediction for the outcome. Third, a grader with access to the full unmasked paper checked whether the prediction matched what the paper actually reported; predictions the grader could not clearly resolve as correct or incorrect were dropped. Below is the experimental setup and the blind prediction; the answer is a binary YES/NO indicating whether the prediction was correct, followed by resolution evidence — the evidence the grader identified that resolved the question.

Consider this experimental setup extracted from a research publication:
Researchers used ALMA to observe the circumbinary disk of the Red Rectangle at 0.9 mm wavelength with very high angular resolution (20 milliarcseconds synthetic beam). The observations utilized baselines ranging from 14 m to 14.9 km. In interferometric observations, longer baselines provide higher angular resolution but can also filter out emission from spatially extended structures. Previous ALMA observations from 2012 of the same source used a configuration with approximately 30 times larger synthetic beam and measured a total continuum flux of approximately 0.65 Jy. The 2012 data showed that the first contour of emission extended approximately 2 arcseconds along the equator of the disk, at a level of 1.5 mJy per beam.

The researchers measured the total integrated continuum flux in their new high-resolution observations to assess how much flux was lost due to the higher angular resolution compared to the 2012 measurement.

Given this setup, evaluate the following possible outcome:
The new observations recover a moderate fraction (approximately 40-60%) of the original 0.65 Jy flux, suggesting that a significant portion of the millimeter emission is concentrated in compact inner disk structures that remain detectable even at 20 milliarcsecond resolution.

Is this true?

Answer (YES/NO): NO